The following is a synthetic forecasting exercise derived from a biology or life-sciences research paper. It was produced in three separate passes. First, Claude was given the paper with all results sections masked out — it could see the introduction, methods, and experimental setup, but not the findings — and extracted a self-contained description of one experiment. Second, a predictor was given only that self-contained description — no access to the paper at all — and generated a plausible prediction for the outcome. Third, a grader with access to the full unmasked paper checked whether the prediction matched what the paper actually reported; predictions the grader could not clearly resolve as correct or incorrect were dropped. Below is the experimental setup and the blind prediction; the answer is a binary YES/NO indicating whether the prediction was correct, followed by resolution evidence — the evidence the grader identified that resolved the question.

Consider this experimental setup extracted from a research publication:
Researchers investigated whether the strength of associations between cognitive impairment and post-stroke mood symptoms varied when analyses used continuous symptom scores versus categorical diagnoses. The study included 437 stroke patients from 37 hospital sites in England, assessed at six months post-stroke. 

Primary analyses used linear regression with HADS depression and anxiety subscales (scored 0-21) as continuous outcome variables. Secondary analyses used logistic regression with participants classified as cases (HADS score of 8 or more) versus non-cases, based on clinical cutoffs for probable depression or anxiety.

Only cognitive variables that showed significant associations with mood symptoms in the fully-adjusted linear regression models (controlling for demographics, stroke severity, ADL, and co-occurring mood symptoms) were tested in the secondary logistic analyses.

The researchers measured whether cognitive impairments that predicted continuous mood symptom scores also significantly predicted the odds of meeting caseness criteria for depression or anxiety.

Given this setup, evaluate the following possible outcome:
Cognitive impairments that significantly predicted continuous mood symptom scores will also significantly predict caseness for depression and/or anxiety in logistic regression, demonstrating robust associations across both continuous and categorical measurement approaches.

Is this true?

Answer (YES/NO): NO